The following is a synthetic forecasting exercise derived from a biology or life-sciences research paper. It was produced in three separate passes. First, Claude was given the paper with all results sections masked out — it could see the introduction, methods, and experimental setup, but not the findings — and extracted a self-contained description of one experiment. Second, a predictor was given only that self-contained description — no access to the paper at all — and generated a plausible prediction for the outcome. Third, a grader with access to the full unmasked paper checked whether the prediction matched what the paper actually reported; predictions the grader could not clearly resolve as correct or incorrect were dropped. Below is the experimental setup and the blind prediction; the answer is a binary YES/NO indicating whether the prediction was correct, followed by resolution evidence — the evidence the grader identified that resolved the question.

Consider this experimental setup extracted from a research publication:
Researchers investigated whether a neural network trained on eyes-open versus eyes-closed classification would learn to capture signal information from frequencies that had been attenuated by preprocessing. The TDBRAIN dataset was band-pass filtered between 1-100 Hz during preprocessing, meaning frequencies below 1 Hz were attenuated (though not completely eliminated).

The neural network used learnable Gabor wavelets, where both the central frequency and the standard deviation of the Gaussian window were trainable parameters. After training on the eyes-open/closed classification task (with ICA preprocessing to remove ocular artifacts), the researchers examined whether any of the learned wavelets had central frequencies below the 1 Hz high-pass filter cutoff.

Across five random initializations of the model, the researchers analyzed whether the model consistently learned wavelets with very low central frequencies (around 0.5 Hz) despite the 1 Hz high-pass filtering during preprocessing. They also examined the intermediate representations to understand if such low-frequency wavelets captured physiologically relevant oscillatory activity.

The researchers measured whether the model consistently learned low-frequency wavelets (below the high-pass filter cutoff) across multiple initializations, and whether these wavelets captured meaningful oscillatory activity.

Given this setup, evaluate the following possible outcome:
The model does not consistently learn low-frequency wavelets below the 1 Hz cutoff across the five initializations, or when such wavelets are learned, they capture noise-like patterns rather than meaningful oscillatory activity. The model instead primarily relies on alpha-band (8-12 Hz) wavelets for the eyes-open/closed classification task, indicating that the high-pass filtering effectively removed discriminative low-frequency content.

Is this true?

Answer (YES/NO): NO